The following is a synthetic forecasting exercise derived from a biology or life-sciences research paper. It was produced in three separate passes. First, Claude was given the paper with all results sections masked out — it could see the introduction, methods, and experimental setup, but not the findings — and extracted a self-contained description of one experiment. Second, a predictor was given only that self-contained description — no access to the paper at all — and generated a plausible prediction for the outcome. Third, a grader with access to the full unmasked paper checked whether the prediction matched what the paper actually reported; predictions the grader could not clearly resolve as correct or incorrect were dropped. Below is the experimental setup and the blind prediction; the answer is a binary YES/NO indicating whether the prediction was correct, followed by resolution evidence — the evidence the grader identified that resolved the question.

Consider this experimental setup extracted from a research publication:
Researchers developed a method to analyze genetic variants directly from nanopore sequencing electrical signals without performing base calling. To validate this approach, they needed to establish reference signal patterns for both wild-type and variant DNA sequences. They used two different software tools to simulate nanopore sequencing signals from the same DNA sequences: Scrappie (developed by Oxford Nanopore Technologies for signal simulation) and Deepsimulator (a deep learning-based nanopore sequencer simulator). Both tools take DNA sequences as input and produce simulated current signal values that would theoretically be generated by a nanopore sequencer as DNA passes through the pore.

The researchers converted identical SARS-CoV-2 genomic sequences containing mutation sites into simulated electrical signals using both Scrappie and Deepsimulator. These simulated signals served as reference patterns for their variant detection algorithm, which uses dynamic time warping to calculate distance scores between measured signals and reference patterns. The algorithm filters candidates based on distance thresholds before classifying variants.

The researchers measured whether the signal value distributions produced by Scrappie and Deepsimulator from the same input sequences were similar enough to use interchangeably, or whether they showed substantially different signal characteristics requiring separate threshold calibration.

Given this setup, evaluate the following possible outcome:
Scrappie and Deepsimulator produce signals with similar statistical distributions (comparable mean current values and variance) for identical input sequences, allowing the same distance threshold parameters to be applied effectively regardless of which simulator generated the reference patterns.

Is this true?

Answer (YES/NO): NO